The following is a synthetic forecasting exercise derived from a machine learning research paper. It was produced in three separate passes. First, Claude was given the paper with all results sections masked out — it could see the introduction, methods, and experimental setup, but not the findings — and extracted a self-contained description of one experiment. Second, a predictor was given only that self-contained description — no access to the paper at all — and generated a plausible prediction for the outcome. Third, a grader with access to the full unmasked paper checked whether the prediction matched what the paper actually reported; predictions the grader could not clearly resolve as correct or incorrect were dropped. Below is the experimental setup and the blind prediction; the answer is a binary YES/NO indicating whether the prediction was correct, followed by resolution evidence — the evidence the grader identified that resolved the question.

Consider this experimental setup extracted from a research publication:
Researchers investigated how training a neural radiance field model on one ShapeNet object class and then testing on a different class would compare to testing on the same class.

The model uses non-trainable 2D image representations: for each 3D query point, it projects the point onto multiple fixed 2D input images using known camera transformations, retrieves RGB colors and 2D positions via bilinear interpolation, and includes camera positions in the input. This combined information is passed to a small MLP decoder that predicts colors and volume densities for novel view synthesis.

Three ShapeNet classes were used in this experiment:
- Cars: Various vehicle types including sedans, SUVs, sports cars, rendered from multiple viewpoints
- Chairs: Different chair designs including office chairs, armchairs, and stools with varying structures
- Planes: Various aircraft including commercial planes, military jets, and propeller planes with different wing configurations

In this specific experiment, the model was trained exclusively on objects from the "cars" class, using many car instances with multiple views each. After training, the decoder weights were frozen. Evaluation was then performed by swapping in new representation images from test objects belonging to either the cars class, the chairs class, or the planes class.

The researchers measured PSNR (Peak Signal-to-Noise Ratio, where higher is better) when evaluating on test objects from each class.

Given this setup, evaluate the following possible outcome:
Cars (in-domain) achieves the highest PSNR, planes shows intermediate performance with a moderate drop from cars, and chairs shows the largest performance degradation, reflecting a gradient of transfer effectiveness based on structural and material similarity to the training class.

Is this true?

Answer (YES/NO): NO